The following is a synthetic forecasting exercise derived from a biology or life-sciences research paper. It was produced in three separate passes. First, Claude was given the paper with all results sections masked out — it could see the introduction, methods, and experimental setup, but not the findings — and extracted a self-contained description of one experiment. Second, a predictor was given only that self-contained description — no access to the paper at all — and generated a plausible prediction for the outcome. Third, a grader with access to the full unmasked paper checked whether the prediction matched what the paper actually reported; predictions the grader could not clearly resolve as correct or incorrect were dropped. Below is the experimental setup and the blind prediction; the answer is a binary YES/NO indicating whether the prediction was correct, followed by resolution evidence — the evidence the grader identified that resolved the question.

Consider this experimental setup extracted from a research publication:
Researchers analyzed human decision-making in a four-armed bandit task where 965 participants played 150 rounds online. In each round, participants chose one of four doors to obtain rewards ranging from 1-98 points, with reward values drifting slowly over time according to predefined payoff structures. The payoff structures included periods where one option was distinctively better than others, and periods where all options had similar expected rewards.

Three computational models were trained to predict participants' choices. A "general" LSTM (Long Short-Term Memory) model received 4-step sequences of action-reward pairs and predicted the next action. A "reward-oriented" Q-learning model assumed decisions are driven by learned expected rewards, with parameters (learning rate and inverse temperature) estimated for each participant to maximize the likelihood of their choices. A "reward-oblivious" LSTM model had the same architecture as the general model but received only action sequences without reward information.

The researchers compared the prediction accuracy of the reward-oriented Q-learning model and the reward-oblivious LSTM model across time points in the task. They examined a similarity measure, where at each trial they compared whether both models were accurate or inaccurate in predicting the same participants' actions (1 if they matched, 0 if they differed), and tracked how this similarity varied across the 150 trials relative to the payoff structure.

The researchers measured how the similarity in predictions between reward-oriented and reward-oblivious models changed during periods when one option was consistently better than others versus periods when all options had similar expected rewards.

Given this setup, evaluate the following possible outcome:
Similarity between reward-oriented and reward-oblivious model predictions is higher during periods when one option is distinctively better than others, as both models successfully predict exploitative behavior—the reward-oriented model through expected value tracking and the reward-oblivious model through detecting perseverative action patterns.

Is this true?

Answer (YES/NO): YES